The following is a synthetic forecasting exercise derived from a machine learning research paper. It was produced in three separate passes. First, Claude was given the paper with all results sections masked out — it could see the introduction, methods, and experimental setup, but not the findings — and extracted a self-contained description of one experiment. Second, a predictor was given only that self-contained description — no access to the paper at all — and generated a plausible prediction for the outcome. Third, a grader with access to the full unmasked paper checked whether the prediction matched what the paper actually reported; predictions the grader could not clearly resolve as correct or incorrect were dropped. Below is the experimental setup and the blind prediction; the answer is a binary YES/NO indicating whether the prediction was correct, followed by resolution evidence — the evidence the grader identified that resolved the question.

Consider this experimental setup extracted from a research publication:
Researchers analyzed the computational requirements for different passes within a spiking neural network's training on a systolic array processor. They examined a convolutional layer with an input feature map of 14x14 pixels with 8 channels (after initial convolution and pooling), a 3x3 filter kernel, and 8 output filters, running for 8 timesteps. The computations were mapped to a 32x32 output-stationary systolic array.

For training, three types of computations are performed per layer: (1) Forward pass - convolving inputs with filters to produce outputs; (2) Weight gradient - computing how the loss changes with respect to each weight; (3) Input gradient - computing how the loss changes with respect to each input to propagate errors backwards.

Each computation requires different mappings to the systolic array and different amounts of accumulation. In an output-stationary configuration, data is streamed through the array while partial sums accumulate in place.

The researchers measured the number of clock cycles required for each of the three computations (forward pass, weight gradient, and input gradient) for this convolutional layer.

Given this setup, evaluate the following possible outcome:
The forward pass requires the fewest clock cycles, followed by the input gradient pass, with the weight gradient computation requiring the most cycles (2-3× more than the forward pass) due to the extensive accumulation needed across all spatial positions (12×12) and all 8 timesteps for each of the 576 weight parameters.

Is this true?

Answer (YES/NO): NO